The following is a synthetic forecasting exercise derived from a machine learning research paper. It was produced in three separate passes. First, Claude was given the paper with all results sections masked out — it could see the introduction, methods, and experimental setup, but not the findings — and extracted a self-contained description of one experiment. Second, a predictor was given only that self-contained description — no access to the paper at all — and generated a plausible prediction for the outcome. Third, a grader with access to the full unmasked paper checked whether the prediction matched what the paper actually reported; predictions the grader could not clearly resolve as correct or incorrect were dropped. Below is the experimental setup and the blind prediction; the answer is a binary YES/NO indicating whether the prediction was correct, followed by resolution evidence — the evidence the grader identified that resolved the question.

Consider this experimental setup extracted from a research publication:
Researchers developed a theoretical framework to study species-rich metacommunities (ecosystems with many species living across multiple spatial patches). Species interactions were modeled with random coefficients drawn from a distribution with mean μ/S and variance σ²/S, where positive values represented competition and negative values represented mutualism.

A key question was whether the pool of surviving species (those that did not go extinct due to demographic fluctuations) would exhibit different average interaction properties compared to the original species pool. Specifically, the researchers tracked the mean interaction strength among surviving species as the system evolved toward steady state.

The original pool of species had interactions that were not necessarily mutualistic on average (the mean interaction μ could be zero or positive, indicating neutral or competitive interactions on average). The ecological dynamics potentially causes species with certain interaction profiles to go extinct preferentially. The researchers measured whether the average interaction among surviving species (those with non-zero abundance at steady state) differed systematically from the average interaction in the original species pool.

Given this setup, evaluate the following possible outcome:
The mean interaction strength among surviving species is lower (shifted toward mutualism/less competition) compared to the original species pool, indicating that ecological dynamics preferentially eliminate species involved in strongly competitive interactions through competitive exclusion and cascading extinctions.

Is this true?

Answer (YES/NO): YES